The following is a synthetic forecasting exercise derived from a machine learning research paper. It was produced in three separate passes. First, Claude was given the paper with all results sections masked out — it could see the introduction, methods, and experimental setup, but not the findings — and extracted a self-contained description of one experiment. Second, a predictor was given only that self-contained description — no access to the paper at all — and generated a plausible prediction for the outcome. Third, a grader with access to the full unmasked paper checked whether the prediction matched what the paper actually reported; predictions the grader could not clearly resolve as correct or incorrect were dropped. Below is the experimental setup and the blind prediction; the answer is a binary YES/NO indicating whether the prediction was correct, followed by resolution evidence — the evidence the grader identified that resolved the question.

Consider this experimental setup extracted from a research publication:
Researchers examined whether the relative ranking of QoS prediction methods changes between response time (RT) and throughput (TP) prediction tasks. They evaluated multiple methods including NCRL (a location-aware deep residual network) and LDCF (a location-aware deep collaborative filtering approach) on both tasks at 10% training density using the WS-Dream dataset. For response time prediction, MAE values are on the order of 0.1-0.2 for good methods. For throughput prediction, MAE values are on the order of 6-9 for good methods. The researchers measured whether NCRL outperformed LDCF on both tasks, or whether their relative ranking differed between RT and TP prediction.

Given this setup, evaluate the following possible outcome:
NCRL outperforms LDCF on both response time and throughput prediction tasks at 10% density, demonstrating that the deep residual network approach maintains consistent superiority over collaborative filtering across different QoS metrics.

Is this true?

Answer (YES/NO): YES